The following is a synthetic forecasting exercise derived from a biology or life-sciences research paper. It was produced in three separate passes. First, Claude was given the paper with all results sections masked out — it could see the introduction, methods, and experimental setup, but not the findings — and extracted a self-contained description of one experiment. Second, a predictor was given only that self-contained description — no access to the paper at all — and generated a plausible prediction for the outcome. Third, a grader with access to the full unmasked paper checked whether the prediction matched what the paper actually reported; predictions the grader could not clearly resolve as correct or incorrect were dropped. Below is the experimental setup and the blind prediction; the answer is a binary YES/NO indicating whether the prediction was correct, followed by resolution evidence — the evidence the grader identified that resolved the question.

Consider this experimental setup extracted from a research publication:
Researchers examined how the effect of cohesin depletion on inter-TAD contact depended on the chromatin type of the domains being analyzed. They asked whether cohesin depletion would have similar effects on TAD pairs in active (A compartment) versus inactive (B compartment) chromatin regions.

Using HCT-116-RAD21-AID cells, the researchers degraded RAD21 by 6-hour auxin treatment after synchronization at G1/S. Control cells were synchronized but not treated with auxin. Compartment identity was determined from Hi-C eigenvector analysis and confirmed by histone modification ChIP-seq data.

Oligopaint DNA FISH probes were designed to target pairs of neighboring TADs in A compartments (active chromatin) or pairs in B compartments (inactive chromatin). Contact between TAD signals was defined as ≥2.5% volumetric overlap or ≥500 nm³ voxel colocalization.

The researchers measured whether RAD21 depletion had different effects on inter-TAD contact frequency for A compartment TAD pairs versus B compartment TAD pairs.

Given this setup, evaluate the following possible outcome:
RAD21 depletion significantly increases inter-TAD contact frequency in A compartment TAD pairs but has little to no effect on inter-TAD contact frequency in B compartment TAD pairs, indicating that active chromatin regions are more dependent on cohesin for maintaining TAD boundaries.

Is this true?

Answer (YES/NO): NO